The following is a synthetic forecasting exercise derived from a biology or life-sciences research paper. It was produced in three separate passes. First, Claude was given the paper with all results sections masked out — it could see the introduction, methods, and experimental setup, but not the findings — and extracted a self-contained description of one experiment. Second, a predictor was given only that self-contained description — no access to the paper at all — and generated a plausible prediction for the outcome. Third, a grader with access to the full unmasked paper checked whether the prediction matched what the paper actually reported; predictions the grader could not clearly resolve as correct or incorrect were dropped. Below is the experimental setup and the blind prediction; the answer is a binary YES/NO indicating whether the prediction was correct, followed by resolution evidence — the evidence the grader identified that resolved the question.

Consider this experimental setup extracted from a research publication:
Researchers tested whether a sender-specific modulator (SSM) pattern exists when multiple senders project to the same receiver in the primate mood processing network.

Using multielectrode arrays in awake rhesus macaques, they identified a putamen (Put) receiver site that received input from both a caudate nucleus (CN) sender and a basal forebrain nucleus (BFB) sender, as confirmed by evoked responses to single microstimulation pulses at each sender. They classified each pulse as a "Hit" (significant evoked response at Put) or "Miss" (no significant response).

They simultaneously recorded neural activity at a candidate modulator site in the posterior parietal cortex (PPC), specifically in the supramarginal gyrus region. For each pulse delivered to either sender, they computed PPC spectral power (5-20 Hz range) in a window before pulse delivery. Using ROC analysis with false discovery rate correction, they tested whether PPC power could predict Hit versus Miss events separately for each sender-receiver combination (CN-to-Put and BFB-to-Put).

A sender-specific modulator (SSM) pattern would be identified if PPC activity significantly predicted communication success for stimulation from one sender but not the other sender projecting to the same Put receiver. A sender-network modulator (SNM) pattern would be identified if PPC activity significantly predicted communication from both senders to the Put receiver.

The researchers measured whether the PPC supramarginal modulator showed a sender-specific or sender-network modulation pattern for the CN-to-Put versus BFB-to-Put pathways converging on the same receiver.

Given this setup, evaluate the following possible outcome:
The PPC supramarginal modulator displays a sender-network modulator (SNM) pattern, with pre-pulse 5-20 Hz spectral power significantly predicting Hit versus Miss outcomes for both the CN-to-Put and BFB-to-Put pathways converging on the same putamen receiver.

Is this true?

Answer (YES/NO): NO